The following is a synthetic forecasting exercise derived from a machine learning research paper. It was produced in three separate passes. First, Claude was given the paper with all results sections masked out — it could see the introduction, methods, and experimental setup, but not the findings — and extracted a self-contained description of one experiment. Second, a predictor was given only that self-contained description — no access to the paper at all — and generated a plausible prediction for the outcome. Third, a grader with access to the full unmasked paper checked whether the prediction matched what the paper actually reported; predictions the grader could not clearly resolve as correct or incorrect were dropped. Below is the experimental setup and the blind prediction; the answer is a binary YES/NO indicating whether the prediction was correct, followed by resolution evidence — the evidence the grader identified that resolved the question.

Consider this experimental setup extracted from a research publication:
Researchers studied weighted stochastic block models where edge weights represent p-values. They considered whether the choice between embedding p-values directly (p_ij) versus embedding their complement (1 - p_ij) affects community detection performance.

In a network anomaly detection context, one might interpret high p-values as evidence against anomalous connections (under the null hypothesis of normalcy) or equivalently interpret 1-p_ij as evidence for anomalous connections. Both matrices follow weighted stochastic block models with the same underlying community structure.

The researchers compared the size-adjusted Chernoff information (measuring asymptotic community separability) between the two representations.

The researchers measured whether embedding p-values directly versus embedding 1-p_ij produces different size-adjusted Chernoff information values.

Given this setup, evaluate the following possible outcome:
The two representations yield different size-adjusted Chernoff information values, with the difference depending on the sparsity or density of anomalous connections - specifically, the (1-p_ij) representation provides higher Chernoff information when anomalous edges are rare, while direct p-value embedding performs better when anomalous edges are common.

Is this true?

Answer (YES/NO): NO